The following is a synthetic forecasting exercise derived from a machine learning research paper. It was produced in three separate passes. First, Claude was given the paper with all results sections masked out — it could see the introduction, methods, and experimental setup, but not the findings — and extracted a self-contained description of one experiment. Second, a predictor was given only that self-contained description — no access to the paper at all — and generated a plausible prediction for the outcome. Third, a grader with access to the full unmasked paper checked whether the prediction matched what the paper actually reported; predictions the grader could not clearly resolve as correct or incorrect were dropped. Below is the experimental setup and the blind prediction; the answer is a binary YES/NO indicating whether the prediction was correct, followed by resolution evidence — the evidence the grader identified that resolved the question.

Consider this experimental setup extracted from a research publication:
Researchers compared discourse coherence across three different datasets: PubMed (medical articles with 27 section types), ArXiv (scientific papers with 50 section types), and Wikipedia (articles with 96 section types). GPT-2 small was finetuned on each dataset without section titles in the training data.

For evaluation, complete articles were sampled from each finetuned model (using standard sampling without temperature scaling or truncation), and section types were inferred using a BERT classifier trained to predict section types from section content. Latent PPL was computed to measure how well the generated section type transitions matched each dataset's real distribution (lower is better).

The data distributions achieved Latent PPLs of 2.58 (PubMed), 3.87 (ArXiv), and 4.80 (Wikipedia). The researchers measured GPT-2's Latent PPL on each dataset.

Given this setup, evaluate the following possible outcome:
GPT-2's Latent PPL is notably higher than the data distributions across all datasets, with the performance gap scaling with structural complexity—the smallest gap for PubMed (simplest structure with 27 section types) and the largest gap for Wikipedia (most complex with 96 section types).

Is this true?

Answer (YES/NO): NO